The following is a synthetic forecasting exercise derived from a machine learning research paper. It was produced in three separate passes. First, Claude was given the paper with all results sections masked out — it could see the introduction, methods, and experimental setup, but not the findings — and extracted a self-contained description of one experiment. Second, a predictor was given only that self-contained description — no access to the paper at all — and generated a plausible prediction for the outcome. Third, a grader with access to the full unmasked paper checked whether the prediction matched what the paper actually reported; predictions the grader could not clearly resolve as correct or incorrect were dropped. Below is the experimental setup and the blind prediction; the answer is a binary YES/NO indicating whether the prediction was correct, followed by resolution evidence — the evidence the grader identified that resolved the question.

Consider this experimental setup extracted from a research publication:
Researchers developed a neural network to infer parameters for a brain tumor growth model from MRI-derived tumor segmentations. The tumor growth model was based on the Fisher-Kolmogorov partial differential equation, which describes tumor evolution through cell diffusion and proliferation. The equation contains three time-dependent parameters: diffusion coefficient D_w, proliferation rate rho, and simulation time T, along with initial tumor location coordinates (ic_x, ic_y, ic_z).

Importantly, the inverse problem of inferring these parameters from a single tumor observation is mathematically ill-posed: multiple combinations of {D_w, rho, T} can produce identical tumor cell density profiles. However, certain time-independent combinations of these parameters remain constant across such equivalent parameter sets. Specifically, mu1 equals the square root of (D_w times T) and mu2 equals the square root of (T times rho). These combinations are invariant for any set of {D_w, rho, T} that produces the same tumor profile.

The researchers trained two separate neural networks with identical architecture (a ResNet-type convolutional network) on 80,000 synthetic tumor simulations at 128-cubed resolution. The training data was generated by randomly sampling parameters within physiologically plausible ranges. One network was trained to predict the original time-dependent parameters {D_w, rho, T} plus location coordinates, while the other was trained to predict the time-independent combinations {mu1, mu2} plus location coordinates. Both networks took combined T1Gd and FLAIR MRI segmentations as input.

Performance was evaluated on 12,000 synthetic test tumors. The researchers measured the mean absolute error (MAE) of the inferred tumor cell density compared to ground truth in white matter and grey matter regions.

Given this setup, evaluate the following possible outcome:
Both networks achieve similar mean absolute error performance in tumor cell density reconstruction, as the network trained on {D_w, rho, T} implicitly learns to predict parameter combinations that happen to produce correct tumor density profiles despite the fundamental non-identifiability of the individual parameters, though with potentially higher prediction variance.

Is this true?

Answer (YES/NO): NO